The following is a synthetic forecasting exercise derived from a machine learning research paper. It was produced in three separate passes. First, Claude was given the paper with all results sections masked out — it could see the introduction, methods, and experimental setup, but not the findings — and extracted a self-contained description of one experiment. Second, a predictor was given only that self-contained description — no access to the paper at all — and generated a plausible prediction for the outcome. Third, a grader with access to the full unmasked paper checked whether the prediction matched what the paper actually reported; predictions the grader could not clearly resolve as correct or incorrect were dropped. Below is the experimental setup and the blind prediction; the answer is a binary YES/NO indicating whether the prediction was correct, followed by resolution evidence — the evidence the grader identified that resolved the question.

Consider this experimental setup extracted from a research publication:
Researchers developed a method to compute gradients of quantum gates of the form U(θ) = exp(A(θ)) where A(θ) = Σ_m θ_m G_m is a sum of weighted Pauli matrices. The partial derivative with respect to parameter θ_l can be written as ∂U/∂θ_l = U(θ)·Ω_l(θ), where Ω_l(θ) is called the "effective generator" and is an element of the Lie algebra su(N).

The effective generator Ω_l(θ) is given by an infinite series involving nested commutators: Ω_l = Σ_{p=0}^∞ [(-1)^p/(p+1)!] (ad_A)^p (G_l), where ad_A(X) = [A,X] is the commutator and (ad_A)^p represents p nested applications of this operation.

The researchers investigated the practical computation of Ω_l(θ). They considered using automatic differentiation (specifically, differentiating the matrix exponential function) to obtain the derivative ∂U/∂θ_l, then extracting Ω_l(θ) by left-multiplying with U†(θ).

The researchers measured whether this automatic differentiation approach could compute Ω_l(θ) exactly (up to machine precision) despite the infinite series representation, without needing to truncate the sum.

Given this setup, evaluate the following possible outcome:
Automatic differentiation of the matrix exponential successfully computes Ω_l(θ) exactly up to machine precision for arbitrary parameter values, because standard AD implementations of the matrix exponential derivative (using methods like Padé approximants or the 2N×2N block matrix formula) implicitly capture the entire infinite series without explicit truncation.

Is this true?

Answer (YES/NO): YES